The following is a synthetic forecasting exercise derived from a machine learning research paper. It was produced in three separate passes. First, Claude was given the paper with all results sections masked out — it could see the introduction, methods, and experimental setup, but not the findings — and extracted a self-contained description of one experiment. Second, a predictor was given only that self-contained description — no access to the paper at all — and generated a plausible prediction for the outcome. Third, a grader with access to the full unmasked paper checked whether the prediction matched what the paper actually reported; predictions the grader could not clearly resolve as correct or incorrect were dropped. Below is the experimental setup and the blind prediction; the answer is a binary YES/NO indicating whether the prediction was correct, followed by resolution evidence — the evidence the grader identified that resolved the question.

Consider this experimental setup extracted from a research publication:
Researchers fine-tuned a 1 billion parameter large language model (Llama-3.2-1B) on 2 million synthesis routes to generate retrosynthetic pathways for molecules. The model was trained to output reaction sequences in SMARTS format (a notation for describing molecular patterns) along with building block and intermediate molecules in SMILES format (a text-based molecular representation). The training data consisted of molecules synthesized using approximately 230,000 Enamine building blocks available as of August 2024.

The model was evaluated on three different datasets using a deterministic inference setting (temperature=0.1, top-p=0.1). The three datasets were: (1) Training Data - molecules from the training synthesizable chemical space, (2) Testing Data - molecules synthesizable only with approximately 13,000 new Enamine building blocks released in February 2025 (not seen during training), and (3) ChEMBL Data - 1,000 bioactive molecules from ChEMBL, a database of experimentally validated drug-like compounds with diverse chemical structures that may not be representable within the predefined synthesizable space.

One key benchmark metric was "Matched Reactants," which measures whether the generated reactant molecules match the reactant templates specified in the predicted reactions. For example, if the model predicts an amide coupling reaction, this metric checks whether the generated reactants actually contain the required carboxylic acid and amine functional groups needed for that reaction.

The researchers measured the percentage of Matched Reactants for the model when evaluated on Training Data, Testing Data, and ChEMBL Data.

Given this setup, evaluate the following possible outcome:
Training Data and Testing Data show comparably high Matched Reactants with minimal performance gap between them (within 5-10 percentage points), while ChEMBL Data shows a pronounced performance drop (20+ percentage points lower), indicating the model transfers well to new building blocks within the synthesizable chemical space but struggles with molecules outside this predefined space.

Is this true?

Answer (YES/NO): NO